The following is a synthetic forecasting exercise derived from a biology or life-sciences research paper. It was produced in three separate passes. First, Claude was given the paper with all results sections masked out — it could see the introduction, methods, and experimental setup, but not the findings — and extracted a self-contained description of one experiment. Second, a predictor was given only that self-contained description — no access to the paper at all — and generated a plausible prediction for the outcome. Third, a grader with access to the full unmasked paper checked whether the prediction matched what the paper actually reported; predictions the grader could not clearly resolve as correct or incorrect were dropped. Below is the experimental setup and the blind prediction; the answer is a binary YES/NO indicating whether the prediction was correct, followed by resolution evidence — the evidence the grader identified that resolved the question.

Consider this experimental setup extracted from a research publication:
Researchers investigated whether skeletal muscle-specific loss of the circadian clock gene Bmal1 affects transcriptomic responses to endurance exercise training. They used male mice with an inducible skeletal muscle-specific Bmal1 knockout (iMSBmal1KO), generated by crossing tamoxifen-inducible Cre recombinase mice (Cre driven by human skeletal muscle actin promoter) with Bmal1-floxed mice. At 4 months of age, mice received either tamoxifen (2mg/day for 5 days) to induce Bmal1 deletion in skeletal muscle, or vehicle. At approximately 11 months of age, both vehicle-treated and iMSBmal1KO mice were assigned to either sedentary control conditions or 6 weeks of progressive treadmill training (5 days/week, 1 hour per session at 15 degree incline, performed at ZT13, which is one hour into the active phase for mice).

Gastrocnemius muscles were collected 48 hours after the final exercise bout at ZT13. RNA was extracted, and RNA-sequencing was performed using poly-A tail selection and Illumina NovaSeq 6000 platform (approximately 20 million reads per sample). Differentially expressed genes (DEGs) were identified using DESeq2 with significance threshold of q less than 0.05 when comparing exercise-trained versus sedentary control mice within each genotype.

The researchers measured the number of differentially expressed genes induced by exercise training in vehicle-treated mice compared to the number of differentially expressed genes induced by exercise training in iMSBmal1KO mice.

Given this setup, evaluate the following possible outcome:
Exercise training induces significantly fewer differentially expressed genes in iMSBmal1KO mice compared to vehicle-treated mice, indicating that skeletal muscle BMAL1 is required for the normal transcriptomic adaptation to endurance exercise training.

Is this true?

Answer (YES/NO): NO